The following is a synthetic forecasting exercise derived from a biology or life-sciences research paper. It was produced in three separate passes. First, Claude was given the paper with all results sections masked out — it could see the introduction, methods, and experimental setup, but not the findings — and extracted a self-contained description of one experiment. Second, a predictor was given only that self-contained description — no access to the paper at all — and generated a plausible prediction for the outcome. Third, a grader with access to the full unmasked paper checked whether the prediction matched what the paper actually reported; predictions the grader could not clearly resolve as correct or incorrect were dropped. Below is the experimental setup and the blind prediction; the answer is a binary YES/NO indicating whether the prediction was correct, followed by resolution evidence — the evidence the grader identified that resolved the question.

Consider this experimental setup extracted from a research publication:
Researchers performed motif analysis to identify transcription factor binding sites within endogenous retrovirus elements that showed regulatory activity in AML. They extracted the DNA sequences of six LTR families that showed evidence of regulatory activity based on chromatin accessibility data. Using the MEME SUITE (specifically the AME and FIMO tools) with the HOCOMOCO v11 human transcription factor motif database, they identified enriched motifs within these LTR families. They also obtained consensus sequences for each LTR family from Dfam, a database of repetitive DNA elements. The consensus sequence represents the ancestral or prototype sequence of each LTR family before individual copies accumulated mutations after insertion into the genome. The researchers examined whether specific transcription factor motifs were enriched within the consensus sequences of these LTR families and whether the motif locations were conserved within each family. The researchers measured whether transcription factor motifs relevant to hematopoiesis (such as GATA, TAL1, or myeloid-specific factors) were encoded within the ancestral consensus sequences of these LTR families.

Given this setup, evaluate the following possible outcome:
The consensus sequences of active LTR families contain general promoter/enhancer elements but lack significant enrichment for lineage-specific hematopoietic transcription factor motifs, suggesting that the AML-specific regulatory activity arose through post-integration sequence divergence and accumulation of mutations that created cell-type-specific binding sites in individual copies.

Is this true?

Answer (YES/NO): NO